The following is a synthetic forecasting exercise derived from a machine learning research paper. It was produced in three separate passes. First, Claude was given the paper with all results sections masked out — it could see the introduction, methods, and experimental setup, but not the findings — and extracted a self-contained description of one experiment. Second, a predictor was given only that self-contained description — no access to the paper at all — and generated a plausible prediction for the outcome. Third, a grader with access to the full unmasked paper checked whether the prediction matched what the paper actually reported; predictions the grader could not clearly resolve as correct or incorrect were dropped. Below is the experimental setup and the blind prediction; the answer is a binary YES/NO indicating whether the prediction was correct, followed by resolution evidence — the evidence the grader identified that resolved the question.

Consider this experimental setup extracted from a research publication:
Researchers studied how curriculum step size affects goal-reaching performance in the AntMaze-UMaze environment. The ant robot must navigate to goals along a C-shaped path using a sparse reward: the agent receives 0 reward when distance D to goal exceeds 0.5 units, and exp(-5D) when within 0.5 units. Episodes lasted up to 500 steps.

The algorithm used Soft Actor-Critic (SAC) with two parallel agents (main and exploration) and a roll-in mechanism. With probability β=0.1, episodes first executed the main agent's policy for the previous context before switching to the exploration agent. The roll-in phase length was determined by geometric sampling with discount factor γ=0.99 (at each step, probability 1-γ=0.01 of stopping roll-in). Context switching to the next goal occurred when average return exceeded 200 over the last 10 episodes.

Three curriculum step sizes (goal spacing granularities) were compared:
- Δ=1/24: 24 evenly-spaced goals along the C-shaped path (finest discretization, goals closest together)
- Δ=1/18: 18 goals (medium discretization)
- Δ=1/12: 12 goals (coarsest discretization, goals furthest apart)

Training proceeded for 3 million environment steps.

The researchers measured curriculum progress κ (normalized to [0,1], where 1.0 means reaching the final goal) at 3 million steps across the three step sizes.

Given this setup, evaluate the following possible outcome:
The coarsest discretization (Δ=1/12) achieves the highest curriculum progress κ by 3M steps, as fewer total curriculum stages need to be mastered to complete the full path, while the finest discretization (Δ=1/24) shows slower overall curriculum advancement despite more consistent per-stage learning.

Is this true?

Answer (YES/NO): NO